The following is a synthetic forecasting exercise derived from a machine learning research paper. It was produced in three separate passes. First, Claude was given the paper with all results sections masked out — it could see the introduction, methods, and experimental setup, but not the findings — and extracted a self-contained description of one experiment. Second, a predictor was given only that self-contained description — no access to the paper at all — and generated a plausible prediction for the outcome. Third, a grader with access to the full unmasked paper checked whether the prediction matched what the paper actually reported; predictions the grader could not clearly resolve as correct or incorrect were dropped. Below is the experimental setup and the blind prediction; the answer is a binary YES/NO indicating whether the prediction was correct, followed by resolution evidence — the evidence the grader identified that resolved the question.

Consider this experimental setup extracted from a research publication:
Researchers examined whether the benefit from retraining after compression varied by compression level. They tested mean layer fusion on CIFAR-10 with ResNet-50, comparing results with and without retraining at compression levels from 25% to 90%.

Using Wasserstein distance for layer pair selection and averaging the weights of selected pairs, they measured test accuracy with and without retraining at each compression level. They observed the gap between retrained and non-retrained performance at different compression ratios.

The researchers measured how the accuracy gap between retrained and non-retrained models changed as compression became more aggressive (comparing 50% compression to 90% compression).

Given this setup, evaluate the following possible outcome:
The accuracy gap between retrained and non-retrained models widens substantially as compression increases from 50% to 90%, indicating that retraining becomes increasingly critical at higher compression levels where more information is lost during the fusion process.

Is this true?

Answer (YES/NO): YES